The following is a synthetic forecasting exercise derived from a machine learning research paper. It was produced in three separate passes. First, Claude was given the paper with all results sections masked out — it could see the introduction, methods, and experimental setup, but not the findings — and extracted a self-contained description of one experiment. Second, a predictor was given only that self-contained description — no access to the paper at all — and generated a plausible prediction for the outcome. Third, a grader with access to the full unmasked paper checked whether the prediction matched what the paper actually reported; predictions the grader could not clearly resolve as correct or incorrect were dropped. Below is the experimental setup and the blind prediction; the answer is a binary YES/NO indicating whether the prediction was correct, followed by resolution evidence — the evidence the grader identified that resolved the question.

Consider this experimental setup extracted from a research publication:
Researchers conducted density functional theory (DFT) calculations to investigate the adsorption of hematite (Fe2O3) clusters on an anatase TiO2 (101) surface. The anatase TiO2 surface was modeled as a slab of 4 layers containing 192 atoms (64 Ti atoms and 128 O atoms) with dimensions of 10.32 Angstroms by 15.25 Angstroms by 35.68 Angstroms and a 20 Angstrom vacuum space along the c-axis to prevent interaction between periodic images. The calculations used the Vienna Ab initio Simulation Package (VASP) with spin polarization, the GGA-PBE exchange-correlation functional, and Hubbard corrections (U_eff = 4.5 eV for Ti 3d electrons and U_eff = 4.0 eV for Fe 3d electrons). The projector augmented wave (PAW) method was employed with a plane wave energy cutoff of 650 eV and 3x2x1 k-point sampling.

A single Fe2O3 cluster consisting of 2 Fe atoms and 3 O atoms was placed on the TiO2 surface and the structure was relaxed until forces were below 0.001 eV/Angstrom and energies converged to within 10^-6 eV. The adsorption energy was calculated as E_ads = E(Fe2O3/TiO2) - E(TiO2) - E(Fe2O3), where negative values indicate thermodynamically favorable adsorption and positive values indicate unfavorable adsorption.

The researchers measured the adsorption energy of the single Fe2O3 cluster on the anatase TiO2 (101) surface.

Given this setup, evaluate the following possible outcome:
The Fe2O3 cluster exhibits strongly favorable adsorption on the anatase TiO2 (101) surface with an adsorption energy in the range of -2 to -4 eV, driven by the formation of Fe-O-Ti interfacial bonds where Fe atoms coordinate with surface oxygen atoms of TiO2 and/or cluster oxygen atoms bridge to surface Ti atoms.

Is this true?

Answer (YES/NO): YES